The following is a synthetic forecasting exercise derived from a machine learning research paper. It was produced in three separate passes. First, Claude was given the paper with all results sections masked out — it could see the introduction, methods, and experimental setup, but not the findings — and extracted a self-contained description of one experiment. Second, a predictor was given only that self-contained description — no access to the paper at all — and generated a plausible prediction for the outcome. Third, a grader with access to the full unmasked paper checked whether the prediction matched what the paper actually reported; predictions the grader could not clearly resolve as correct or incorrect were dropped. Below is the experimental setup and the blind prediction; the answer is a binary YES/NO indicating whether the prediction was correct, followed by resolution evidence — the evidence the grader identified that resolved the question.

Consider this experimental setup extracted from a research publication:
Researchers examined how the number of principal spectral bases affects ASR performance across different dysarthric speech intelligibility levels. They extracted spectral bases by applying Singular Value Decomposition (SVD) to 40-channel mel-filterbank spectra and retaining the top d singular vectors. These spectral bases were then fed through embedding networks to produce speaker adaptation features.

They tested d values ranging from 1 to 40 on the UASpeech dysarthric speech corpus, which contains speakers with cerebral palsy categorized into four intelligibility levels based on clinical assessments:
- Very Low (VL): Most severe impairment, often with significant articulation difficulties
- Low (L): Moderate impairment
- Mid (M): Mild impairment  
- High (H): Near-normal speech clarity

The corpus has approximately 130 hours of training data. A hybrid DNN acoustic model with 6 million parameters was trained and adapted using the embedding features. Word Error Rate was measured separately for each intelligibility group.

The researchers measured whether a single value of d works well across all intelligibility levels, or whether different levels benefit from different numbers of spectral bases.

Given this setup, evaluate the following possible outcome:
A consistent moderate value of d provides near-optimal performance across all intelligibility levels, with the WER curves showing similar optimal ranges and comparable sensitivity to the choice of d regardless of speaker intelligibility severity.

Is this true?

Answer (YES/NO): YES